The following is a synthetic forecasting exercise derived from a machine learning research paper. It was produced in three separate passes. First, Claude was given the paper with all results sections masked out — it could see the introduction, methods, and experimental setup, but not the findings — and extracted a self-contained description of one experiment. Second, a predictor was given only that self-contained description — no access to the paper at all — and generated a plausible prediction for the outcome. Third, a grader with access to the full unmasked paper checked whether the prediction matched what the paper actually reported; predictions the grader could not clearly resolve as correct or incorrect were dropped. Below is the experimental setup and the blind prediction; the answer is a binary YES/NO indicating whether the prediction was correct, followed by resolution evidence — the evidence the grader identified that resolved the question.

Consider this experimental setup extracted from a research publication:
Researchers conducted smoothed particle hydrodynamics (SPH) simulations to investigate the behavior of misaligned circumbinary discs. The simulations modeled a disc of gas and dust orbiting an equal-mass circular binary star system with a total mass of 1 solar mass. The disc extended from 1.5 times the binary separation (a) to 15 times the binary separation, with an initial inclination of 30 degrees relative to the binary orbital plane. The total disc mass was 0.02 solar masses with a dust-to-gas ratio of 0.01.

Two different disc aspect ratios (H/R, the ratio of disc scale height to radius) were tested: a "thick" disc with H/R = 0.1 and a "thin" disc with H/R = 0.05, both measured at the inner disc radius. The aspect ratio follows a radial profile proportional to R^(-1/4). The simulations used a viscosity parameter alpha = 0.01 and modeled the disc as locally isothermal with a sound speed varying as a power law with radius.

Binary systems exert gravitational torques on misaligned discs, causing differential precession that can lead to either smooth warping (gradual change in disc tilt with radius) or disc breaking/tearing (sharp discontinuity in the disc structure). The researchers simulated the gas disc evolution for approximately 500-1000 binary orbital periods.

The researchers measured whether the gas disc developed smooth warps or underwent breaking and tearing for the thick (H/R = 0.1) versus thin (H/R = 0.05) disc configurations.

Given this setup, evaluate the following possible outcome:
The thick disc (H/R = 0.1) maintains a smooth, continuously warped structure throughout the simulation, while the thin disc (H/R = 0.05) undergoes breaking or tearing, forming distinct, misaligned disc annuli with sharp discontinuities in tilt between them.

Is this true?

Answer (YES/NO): YES